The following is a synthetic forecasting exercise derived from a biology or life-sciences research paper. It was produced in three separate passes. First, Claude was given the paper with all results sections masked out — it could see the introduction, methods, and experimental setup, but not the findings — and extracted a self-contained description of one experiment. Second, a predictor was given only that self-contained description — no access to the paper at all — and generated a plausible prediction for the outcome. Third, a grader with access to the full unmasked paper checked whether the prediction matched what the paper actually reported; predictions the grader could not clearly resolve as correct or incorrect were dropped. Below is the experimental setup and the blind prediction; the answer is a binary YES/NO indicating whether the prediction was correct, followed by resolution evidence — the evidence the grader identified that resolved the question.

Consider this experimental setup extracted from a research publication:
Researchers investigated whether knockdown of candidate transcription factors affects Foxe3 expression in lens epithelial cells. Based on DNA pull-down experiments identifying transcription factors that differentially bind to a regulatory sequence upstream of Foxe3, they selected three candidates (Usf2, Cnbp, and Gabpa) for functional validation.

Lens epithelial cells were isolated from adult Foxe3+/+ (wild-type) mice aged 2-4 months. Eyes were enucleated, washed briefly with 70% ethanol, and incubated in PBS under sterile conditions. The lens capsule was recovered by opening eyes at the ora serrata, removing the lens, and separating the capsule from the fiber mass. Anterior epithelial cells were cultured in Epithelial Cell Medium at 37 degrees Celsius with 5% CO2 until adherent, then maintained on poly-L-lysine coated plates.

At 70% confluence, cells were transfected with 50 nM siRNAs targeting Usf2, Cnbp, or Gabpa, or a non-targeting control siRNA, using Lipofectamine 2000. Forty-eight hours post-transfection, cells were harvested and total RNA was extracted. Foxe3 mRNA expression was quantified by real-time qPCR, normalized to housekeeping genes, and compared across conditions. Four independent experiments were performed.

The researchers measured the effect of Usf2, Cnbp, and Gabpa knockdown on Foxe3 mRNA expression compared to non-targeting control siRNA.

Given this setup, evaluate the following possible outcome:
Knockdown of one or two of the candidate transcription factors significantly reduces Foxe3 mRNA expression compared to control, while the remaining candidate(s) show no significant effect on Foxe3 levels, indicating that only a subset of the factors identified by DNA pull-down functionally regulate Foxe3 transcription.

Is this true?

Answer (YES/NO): YES